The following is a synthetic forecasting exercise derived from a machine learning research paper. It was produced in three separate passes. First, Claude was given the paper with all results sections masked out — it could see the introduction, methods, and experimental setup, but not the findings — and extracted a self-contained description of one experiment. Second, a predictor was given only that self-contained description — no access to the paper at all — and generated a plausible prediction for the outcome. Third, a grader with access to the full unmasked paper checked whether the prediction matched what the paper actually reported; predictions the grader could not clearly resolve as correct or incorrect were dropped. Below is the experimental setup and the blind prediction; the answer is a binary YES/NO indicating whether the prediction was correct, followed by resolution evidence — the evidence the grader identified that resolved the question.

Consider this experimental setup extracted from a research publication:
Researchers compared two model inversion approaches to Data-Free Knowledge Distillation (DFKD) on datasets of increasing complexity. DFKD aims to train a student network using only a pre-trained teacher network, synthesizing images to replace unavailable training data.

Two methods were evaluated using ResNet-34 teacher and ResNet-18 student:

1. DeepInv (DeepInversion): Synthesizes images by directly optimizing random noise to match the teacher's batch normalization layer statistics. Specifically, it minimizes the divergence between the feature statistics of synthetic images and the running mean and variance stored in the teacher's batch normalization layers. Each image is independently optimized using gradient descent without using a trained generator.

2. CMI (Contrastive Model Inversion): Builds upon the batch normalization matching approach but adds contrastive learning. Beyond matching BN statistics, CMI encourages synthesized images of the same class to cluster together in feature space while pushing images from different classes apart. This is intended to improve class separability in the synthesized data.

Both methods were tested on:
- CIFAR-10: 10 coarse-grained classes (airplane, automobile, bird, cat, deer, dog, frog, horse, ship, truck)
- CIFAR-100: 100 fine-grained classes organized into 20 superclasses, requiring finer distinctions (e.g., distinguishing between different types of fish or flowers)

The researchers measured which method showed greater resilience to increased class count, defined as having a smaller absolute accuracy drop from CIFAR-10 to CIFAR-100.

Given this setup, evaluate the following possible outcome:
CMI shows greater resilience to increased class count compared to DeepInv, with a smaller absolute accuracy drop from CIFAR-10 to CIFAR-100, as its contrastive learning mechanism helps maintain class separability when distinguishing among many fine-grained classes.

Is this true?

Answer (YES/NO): YES